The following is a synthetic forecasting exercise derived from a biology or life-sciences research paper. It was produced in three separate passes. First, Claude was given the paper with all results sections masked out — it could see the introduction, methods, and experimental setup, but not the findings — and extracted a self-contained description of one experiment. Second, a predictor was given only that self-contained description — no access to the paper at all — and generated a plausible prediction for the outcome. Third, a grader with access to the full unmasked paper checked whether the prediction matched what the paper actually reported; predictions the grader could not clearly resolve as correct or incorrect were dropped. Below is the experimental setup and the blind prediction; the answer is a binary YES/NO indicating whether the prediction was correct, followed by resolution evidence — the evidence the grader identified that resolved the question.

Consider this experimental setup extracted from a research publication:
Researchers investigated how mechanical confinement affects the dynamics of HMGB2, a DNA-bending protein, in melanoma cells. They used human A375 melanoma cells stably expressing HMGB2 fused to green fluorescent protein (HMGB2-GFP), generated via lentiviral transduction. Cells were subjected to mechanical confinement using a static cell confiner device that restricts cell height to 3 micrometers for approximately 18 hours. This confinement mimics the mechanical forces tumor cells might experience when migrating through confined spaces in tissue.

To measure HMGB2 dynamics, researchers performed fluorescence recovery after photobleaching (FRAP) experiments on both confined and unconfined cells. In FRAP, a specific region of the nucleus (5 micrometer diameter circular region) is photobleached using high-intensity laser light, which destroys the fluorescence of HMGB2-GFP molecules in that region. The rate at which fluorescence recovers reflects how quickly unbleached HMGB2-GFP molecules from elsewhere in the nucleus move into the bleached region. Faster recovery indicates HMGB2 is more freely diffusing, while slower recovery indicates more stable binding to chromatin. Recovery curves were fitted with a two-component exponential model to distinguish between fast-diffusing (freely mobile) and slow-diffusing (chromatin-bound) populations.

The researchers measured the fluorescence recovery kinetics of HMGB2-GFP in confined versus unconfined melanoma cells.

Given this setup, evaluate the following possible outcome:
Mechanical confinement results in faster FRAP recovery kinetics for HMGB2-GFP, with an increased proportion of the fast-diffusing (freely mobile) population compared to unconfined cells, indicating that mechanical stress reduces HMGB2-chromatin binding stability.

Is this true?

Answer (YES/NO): NO